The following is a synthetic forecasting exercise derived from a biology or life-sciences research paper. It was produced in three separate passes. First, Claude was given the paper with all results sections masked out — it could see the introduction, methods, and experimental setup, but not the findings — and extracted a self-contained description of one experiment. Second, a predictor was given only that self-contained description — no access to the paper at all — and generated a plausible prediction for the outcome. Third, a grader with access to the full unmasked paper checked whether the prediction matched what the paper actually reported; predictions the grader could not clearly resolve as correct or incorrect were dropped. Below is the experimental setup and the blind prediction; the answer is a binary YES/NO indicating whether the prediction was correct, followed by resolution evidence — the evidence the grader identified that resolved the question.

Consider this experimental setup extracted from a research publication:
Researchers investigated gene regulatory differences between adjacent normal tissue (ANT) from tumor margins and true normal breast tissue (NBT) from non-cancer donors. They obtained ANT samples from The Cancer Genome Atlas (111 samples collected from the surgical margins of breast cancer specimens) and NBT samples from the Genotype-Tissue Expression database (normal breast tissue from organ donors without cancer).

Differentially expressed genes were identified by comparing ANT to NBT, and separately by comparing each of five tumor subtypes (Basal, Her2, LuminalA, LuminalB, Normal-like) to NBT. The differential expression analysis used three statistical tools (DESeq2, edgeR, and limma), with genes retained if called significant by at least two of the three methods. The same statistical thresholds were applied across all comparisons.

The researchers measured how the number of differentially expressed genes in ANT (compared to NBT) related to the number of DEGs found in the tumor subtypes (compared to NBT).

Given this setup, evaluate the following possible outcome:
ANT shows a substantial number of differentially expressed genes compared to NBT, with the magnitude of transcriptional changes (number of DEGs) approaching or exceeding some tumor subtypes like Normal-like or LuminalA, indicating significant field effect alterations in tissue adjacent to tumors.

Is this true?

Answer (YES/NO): YES